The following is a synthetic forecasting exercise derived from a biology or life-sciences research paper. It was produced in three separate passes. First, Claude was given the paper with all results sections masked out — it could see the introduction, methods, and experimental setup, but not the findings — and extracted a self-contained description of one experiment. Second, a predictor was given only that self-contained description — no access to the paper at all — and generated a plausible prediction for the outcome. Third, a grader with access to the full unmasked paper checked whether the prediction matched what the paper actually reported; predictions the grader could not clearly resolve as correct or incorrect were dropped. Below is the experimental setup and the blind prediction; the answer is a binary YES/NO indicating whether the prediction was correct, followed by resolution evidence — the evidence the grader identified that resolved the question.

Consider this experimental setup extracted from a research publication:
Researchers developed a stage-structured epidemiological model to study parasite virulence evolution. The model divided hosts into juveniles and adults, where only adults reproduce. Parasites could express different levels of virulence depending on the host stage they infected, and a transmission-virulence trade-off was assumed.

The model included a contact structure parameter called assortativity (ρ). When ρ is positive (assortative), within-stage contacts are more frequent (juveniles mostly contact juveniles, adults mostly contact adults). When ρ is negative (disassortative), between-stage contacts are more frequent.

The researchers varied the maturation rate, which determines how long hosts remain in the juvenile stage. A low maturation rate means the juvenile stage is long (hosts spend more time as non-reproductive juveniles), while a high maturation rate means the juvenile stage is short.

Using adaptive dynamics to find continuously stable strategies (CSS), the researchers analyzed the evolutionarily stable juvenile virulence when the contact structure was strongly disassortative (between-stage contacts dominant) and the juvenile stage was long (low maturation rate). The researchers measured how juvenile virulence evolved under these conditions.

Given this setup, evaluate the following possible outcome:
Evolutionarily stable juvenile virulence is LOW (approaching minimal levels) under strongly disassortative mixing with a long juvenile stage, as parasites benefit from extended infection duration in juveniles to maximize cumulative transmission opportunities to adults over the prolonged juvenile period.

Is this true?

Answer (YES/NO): NO